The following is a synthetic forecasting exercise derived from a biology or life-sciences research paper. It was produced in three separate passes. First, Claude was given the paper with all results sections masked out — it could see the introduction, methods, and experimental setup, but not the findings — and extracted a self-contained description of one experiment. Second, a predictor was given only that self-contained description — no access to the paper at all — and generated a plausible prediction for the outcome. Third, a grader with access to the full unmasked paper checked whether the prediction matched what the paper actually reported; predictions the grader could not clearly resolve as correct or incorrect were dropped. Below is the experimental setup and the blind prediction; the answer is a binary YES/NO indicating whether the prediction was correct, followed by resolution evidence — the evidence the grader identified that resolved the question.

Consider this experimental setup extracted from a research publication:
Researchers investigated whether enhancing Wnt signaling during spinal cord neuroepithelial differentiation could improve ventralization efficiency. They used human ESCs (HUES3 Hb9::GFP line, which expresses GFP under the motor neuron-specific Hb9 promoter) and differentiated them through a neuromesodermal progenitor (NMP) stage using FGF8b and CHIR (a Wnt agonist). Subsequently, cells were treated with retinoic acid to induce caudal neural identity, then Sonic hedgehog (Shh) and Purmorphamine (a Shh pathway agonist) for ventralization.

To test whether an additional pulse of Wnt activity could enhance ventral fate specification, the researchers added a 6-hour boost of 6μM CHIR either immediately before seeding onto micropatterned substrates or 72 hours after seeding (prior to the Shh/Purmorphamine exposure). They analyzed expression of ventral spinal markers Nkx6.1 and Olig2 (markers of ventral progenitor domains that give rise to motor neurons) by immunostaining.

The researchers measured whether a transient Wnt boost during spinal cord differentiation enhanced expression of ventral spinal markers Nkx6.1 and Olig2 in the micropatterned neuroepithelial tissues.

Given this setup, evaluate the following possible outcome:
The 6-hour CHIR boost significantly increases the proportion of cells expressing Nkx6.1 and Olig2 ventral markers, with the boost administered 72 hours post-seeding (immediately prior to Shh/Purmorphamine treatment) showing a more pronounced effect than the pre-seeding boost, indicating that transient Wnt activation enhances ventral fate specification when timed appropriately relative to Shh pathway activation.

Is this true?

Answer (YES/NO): YES